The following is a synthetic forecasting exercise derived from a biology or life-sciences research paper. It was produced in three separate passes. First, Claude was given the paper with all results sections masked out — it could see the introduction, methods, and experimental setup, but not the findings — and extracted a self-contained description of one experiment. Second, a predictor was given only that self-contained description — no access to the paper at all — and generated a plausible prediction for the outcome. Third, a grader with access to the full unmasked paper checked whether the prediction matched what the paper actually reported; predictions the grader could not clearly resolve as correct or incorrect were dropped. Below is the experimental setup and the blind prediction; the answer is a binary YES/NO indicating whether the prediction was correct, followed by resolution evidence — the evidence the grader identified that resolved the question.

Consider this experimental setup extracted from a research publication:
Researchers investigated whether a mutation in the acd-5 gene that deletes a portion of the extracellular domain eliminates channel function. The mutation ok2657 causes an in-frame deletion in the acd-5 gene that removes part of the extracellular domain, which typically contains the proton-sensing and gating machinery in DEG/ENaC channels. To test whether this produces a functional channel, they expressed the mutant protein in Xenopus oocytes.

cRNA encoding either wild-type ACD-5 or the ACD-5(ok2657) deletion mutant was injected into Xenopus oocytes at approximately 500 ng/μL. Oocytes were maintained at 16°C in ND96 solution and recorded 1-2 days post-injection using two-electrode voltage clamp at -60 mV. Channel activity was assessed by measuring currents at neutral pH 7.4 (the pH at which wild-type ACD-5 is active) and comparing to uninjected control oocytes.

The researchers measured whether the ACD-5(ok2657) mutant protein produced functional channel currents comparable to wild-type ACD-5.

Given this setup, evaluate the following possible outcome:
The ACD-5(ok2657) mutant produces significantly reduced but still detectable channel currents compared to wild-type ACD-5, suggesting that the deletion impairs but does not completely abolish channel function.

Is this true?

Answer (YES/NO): NO